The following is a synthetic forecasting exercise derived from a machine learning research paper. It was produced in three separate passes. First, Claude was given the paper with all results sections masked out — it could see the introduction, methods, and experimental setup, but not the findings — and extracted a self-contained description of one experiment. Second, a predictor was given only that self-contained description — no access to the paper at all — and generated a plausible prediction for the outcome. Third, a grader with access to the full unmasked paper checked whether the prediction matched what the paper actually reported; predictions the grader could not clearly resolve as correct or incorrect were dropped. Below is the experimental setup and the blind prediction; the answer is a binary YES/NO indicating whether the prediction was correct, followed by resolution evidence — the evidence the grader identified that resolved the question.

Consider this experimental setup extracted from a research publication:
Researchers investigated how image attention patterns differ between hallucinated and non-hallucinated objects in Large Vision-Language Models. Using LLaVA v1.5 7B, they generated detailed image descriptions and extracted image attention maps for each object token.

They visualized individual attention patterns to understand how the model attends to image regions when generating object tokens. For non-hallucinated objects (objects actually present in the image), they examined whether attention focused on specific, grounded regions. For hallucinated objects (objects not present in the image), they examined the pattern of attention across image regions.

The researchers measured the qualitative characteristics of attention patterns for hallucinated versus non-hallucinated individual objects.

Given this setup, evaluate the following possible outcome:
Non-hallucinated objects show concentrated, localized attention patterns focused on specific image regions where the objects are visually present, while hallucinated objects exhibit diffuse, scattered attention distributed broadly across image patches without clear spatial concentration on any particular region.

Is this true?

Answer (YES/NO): YES